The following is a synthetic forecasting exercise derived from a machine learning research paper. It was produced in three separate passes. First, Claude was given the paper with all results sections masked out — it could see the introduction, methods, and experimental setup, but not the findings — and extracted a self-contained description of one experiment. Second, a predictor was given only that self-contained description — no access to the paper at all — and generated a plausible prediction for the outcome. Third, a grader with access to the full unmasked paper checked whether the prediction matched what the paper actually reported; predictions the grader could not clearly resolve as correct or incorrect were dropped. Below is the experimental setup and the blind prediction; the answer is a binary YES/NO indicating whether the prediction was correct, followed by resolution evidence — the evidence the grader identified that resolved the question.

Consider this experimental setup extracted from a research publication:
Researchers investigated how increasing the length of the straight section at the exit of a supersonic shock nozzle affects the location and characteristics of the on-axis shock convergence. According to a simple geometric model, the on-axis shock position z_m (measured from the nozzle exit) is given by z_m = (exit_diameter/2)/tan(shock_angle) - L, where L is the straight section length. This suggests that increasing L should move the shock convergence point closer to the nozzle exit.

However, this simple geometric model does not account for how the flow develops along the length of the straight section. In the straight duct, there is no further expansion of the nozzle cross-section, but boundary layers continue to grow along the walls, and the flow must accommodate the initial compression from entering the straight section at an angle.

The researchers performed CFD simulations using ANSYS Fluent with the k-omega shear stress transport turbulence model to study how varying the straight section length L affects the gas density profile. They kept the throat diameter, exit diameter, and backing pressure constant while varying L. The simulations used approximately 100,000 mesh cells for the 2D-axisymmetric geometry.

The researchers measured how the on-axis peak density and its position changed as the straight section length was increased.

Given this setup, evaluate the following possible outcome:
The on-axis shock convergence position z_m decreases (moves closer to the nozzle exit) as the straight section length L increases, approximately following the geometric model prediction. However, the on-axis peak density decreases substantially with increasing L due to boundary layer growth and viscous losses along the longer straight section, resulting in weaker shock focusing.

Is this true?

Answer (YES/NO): NO